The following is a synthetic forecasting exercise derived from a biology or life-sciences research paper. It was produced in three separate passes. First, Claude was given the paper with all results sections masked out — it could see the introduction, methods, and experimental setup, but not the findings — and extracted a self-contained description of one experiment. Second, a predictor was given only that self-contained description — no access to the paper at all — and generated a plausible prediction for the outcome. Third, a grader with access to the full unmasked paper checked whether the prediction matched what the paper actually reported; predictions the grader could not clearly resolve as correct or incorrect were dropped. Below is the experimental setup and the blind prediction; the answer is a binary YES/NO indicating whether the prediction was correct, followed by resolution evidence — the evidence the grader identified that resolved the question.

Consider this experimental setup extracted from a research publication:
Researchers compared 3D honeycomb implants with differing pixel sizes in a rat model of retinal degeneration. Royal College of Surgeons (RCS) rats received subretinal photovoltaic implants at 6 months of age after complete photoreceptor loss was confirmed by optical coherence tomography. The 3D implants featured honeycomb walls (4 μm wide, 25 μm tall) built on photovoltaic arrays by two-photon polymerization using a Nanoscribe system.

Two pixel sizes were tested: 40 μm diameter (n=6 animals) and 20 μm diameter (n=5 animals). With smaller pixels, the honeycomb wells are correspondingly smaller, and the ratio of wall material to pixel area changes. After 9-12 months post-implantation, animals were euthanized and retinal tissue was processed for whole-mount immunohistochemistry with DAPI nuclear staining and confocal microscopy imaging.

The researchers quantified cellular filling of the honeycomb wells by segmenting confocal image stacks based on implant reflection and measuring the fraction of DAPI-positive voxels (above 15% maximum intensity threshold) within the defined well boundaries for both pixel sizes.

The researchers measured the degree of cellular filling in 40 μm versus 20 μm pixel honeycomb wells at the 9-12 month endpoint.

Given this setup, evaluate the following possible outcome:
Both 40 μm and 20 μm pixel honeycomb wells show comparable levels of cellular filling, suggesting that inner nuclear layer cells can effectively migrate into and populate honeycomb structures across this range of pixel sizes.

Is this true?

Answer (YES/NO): NO